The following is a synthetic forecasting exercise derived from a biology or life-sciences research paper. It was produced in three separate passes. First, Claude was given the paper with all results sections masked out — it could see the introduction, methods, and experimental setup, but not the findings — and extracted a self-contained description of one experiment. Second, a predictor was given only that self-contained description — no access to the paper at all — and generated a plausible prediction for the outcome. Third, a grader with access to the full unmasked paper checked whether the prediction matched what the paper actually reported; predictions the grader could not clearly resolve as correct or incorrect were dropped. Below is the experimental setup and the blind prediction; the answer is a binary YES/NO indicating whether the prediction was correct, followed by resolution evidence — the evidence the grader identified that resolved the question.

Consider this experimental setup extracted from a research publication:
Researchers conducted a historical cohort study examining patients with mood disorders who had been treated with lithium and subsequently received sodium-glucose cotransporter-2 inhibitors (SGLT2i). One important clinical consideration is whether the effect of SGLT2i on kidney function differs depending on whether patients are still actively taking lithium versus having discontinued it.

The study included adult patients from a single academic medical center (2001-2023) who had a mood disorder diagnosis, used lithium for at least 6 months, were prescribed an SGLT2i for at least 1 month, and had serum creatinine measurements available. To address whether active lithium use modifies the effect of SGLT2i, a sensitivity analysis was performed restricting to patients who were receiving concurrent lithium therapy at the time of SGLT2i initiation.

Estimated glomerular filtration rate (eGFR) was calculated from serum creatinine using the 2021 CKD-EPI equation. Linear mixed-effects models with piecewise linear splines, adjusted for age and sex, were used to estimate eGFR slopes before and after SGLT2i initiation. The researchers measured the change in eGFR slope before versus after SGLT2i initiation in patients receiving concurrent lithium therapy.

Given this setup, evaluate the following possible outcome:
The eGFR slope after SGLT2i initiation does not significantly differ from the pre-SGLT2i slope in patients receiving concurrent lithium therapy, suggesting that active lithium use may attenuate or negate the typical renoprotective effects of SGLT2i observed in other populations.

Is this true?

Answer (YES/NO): NO